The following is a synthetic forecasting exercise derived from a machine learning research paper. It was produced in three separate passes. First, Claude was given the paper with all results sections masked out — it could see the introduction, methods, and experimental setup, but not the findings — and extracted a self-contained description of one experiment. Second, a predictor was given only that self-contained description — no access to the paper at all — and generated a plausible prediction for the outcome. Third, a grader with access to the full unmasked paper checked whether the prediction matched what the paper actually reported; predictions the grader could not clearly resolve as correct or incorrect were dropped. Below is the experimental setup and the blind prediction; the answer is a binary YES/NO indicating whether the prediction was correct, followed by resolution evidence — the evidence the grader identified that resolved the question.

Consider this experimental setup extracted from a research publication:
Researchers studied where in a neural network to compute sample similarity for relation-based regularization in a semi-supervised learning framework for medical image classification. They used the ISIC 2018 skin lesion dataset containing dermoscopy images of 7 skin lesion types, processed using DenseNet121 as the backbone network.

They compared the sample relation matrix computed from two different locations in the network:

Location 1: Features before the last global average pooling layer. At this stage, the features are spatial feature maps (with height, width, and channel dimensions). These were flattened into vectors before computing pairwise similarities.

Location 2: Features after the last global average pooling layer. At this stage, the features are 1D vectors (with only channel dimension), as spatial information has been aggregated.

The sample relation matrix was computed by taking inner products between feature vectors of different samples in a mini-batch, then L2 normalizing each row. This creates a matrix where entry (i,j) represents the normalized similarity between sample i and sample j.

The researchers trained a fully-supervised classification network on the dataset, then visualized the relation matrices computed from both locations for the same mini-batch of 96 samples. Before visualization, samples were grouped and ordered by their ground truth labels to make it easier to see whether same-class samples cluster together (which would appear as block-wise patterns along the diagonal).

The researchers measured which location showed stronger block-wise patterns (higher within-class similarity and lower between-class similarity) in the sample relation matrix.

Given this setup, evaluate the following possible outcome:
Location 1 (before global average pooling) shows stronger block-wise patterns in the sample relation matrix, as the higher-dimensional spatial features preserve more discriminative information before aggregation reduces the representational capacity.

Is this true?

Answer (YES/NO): NO